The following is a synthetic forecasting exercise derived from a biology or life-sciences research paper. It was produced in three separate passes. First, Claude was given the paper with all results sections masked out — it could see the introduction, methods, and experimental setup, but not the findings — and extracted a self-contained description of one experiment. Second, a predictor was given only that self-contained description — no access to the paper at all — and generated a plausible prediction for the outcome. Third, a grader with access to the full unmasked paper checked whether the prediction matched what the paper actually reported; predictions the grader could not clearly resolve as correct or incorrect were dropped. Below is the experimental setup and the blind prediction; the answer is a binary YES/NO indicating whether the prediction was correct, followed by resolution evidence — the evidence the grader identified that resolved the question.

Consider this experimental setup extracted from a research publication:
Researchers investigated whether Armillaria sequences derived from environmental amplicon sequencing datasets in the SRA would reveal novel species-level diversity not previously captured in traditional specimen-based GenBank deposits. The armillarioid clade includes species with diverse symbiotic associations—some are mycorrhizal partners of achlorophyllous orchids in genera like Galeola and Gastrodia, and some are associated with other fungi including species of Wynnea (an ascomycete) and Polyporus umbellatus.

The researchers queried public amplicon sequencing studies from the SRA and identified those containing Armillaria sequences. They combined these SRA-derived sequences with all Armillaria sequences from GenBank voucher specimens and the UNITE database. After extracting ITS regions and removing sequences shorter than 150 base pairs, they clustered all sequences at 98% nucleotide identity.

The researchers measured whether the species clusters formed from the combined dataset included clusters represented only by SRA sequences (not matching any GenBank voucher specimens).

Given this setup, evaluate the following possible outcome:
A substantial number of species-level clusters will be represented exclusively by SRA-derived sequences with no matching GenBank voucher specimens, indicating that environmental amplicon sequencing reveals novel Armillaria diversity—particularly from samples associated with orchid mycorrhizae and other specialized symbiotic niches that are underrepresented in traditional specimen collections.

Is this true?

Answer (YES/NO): NO